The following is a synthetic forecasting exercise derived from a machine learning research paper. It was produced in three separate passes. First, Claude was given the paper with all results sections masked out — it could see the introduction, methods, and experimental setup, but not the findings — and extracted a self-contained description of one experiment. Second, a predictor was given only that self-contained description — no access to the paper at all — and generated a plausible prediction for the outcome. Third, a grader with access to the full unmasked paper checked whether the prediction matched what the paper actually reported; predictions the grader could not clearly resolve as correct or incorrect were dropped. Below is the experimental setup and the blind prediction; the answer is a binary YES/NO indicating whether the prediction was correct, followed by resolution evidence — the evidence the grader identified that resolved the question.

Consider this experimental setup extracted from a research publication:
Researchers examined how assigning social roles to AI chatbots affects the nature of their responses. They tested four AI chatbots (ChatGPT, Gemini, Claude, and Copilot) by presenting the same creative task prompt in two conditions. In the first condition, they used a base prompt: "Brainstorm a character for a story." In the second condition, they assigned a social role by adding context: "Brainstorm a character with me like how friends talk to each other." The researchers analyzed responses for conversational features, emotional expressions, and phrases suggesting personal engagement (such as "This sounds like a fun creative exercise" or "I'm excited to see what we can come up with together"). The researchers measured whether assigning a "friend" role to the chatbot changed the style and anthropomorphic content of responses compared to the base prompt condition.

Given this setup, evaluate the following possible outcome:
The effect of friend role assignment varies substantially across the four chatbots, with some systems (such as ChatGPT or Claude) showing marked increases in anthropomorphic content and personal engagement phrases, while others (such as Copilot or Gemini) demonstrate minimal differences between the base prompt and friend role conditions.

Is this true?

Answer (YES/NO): NO